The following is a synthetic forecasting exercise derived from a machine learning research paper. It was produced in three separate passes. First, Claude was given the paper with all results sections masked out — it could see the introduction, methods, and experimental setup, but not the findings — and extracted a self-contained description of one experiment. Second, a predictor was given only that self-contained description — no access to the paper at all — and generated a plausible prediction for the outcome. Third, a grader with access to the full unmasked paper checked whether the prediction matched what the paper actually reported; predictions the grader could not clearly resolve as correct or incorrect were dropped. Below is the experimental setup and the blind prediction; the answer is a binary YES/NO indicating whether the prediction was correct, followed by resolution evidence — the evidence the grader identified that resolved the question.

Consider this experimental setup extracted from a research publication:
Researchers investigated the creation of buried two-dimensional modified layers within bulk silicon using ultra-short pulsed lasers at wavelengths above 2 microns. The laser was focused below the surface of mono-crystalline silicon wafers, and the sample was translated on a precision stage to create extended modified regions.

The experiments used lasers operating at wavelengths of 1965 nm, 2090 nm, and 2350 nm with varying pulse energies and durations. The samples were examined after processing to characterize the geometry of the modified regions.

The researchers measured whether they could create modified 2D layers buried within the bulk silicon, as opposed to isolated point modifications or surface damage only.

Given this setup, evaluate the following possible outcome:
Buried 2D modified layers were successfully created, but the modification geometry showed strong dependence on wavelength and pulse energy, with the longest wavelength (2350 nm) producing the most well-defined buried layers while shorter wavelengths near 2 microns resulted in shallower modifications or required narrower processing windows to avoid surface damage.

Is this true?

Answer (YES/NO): NO